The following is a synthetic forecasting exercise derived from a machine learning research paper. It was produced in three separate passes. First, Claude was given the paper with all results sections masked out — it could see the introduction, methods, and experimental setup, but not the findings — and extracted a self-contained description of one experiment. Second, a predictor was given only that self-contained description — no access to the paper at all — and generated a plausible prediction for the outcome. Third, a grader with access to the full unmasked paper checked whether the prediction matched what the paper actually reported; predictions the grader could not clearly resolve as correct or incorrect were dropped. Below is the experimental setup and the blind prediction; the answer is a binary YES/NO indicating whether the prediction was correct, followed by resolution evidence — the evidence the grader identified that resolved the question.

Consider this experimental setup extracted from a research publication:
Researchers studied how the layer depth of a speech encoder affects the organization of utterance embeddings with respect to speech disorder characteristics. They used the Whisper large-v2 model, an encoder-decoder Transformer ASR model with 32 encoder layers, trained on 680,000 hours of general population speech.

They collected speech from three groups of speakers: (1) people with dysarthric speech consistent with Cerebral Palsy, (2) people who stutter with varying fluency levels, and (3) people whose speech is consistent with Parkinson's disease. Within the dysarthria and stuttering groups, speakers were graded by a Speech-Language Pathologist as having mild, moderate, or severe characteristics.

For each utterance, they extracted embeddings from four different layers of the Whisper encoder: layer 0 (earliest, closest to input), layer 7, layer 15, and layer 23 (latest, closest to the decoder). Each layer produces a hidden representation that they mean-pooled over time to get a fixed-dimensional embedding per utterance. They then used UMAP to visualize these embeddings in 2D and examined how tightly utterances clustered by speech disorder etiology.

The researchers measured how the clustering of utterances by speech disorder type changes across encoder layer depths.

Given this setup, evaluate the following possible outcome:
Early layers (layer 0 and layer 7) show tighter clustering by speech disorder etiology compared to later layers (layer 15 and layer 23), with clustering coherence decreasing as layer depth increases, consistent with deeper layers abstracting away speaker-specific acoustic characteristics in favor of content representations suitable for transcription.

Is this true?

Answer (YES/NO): NO